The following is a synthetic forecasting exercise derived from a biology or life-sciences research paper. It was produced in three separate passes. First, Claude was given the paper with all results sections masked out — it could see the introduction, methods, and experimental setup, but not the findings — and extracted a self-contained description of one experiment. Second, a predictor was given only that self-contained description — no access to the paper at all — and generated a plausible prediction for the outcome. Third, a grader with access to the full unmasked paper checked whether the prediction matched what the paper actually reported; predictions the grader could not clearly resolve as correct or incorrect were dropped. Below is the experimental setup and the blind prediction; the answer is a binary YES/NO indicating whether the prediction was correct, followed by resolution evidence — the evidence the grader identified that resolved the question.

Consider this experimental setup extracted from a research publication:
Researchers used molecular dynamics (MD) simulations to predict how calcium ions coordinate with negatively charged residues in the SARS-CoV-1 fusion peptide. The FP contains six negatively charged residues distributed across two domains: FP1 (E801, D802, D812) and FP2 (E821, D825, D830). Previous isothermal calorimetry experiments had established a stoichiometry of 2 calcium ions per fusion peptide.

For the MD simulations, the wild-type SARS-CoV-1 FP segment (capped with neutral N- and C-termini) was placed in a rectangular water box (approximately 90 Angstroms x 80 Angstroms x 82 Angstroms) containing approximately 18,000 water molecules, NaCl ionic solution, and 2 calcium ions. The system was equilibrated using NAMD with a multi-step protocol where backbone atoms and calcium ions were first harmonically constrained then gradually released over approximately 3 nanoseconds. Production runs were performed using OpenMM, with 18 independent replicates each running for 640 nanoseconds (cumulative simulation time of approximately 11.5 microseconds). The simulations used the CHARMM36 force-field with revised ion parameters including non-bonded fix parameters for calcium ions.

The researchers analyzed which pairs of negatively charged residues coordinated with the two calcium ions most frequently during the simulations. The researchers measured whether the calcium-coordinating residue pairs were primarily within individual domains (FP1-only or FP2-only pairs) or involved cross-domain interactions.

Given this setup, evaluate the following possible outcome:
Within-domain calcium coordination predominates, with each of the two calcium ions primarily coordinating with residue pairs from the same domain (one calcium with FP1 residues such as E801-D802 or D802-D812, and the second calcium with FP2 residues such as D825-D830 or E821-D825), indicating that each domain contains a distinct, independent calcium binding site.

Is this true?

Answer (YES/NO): NO